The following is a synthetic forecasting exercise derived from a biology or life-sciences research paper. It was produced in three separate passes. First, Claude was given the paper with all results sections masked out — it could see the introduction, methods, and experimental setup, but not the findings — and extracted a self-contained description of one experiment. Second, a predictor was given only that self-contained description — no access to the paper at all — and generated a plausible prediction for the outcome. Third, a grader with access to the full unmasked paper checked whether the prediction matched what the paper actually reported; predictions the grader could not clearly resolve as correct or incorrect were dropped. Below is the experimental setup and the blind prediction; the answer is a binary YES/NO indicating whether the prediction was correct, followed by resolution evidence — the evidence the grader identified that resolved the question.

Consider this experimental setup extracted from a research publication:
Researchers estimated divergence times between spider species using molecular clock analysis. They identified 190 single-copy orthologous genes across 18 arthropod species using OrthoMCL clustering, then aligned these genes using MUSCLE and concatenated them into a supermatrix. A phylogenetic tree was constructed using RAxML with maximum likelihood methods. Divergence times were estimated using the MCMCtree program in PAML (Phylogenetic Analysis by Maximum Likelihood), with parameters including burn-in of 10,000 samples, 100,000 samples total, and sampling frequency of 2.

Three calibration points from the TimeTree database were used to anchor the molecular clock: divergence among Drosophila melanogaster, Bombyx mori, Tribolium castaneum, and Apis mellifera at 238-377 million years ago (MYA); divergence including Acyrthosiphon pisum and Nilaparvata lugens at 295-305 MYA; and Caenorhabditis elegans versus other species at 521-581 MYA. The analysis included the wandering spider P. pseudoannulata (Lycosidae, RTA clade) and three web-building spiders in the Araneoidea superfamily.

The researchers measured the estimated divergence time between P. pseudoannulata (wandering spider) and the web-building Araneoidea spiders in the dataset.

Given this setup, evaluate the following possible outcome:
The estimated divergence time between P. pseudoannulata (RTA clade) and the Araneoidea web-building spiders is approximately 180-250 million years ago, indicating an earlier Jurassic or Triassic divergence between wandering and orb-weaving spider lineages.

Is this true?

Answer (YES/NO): NO